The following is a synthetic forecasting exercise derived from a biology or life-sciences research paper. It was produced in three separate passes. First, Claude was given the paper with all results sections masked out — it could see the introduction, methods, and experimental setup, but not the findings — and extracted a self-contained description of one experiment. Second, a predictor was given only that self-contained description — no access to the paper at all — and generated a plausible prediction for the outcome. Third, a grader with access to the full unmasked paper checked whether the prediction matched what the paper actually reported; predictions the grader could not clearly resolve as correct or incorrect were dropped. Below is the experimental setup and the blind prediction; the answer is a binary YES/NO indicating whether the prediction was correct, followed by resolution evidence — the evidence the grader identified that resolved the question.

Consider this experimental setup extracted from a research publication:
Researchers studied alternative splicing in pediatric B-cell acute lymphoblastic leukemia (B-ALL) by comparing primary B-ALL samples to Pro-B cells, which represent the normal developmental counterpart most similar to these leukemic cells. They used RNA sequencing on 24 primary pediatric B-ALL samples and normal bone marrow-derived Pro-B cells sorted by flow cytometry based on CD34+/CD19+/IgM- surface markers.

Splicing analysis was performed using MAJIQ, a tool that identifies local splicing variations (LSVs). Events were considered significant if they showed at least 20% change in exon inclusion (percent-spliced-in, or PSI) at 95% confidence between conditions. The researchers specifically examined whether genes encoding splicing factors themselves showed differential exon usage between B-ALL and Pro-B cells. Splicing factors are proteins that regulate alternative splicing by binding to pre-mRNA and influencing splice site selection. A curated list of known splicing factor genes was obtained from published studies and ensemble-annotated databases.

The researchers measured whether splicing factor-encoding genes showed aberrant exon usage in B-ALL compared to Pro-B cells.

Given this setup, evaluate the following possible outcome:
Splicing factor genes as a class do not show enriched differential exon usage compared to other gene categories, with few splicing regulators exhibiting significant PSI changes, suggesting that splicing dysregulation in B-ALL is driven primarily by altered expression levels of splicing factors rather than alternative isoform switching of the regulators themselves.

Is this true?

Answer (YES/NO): NO